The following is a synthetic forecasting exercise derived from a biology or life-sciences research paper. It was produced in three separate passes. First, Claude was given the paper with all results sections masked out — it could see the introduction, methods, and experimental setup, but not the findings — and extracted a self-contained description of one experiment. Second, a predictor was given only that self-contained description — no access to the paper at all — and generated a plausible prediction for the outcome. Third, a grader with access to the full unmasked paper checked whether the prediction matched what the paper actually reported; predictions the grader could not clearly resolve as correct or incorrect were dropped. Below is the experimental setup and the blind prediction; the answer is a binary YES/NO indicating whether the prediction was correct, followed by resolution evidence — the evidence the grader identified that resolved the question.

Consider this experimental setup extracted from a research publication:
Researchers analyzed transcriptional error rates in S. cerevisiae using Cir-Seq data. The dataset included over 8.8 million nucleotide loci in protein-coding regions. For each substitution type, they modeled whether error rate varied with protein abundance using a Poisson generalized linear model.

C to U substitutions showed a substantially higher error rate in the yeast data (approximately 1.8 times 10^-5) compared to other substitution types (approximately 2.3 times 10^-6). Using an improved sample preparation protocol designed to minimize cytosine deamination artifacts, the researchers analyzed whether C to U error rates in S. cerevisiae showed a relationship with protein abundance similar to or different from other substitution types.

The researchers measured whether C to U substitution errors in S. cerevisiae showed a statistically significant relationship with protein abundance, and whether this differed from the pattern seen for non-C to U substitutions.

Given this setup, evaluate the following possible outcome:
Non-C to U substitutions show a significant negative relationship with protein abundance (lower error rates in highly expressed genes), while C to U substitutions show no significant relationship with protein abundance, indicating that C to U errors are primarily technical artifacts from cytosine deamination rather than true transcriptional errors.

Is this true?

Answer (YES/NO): NO